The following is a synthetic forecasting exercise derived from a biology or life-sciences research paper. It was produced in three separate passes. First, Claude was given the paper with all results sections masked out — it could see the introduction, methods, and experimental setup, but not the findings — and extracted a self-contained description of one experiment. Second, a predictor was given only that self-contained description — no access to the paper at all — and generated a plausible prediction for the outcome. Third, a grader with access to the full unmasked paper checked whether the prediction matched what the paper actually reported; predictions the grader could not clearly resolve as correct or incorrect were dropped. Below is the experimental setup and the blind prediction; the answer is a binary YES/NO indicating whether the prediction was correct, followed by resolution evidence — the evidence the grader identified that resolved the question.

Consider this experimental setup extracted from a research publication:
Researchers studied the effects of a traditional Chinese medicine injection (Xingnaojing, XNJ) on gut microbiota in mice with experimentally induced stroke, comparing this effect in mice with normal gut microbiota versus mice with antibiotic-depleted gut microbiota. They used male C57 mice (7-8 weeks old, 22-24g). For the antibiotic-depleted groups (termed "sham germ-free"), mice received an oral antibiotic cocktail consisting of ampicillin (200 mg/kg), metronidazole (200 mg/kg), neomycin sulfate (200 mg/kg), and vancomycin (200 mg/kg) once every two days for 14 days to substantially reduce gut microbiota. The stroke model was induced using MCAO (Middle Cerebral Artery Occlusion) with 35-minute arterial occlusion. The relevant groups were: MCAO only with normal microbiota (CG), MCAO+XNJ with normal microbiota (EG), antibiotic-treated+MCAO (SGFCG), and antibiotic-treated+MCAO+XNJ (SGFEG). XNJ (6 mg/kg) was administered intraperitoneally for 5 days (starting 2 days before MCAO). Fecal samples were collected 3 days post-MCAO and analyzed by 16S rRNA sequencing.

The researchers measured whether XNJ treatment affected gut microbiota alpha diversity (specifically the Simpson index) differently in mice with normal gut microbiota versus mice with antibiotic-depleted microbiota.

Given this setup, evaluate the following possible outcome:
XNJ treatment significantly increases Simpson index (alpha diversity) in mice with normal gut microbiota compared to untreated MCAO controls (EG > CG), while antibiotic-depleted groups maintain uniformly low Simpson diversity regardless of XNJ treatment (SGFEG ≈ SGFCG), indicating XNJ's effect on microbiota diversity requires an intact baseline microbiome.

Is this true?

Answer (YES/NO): NO